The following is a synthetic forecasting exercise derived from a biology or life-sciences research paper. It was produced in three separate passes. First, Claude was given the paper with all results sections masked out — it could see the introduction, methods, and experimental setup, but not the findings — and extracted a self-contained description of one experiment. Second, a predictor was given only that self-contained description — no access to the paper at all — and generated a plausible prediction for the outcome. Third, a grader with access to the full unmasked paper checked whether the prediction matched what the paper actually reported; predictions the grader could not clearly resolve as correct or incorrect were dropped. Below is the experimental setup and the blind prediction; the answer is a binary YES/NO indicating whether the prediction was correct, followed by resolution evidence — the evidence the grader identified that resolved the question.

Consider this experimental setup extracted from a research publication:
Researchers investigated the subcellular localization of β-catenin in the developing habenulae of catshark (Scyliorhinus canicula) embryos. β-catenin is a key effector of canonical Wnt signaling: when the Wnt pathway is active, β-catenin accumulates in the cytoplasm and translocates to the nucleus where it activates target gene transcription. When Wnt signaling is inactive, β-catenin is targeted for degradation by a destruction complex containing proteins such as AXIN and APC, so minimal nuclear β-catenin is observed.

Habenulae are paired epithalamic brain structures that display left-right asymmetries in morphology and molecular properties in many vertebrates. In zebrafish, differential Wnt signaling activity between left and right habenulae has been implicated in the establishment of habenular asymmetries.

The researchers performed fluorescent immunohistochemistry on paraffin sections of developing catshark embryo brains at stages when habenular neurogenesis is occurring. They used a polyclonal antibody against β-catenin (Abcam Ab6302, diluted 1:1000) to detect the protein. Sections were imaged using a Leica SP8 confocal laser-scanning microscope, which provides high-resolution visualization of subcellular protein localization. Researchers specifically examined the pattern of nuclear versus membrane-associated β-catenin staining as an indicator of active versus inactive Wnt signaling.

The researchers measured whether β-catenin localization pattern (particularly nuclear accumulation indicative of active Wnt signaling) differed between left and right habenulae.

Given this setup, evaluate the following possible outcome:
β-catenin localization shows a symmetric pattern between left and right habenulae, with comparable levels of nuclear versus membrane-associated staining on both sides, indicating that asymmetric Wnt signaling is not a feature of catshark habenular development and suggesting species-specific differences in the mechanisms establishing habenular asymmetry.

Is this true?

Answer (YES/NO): NO